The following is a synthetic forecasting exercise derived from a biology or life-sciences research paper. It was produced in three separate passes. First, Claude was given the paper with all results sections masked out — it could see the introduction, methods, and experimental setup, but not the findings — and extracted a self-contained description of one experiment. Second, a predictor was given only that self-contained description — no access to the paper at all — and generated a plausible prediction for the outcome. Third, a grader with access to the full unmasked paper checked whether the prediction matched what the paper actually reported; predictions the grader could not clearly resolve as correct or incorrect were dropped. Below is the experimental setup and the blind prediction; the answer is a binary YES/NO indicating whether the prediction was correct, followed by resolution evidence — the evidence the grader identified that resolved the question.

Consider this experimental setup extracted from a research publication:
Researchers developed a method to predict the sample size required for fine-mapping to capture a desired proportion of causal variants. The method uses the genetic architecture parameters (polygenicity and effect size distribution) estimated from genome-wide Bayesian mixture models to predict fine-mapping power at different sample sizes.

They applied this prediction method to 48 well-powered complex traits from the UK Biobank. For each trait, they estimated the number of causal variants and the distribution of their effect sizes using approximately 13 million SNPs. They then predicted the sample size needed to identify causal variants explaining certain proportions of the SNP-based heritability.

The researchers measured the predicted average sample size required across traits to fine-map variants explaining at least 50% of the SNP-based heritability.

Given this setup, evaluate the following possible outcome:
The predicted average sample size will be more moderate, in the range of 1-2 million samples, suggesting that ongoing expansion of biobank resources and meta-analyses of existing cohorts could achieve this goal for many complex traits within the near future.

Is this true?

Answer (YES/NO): YES